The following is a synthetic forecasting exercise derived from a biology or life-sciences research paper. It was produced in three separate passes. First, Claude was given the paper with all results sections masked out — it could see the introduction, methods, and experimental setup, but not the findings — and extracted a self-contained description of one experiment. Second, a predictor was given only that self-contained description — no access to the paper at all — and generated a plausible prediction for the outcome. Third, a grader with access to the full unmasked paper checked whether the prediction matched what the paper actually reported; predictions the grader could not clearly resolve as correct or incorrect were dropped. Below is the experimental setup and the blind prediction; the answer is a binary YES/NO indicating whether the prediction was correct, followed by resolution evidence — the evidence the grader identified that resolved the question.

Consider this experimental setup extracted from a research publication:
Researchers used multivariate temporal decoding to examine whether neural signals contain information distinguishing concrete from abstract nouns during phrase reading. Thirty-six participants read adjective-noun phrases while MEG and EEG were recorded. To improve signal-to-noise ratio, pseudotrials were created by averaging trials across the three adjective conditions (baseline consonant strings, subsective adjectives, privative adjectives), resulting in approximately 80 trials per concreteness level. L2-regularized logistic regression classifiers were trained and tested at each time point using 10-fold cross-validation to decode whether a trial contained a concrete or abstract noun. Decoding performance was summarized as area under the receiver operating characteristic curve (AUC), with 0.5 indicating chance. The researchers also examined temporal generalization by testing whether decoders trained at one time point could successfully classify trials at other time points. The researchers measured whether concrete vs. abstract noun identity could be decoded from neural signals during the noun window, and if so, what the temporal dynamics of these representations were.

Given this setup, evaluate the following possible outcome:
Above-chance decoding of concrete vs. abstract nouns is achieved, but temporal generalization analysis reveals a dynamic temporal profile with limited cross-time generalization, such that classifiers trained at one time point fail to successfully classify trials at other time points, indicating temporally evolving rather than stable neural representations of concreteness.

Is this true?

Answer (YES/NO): NO